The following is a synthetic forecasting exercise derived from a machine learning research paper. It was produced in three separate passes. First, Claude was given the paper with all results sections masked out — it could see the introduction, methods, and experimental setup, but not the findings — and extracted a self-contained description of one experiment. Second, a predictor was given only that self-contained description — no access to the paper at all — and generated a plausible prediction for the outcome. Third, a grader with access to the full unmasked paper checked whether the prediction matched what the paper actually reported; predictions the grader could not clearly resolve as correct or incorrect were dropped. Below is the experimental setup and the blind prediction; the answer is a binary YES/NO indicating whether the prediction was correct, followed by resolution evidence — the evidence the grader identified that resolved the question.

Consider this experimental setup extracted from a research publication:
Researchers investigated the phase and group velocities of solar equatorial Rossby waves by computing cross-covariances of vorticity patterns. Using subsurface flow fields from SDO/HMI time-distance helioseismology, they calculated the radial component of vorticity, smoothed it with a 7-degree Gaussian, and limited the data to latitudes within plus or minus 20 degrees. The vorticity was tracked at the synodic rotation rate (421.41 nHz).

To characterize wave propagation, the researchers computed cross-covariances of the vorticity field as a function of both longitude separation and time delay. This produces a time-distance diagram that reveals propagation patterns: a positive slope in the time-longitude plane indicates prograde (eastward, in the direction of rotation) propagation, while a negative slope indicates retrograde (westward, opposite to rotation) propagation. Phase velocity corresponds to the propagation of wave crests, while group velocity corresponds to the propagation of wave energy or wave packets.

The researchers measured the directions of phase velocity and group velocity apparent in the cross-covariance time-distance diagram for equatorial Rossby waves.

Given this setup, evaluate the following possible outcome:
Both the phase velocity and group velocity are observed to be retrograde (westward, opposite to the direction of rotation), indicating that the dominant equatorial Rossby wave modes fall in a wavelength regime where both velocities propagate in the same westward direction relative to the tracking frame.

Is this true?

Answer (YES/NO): NO